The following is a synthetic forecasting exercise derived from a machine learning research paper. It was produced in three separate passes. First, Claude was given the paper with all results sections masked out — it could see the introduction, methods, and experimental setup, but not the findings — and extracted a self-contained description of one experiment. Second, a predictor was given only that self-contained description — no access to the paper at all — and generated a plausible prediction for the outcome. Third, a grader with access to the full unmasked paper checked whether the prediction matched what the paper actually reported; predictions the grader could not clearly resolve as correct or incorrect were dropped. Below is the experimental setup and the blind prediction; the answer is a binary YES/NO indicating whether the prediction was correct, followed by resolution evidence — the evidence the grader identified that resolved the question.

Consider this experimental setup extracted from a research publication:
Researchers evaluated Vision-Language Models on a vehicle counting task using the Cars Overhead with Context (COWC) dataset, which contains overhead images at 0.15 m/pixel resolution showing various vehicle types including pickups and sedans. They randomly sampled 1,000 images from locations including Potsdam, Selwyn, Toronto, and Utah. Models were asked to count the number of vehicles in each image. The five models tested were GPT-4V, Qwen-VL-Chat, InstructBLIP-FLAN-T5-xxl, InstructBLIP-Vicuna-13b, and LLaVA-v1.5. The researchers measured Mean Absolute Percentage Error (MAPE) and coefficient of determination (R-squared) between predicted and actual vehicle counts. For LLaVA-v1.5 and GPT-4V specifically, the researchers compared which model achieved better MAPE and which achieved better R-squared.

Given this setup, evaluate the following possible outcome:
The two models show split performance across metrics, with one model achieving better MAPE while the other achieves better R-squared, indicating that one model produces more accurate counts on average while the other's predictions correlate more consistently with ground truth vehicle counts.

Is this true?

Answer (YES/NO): YES